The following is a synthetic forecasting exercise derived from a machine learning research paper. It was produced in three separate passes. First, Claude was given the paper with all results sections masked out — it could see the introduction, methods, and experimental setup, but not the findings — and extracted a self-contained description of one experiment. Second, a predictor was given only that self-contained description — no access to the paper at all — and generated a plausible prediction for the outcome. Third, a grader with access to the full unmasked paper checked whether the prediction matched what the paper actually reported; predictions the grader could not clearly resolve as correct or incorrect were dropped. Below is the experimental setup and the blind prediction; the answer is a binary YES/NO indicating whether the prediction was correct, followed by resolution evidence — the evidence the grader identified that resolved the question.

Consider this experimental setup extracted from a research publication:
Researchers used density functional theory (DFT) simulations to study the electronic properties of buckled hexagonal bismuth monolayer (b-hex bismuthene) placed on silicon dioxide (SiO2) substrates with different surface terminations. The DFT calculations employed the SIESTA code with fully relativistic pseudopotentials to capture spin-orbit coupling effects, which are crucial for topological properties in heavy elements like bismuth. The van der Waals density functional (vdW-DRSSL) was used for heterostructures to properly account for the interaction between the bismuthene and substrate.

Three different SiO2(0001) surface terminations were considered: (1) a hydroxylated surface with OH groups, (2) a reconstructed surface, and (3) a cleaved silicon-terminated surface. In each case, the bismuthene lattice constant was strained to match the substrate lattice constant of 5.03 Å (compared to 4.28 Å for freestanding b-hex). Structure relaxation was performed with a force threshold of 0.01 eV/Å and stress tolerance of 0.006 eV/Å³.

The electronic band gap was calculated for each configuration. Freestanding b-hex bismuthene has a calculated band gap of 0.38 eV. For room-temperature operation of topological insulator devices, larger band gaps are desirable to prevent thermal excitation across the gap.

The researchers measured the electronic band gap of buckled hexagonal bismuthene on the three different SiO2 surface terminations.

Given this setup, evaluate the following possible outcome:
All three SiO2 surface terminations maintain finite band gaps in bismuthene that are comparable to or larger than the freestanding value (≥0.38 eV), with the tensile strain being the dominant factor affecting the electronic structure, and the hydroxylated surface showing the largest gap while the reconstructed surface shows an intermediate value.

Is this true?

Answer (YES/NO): NO